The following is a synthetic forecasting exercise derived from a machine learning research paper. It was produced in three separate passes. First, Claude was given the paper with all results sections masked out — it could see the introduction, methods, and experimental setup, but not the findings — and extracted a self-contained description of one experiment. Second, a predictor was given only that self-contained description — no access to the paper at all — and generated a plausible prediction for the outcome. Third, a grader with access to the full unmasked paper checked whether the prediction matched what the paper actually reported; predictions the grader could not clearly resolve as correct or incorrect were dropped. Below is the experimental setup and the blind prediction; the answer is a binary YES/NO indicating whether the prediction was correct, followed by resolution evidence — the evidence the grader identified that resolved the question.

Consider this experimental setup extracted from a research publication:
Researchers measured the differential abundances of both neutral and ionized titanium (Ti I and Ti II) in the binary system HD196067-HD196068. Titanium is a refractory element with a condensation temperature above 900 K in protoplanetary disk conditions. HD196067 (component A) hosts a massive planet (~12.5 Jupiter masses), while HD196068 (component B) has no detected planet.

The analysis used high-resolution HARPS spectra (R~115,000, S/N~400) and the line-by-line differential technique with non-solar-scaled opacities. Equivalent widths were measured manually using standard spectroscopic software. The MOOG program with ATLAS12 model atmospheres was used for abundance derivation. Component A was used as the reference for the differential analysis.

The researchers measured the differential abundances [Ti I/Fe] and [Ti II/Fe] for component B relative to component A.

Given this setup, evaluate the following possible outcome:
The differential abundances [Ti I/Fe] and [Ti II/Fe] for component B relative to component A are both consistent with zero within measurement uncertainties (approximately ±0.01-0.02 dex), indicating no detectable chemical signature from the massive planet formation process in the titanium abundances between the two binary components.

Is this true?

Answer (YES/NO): NO